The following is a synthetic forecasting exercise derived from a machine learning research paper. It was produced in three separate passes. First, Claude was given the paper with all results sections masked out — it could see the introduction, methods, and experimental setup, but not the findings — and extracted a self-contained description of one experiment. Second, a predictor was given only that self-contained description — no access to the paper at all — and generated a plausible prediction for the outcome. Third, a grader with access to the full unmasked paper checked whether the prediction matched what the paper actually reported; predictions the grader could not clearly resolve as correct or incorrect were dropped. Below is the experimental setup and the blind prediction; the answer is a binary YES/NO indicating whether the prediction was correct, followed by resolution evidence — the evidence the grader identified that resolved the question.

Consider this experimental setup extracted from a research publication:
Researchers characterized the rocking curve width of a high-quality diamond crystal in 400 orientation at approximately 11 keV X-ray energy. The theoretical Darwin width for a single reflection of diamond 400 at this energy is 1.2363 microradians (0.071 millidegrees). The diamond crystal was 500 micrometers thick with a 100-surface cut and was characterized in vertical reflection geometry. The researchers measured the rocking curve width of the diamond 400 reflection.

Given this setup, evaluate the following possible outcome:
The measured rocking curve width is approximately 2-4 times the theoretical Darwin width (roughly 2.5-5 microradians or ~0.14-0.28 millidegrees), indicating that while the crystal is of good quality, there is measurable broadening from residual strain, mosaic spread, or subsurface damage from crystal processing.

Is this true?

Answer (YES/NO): NO